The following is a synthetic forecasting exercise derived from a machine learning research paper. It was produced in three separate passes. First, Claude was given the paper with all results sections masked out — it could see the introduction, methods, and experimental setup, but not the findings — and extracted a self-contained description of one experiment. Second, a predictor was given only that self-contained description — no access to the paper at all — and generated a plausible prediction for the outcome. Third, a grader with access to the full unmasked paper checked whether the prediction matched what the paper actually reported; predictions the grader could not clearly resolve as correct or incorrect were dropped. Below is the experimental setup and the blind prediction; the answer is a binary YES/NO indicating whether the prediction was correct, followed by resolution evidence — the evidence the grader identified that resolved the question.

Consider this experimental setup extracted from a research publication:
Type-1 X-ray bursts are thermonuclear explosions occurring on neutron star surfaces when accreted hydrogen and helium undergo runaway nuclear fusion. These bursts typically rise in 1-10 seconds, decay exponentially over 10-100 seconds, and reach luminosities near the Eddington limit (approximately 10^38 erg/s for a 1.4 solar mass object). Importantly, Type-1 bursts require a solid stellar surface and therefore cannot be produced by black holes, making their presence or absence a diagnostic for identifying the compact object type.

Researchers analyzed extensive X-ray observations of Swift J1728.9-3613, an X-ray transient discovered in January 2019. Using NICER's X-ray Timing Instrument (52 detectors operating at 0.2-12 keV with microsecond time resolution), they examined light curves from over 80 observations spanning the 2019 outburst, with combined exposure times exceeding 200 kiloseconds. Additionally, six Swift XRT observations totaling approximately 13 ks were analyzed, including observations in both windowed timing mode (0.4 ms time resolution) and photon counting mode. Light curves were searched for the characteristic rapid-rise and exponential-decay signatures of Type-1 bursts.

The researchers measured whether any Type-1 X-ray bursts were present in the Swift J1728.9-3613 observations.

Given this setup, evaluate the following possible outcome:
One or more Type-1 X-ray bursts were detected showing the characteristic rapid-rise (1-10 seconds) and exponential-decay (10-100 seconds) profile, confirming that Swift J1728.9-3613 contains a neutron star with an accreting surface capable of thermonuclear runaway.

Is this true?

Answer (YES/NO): NO